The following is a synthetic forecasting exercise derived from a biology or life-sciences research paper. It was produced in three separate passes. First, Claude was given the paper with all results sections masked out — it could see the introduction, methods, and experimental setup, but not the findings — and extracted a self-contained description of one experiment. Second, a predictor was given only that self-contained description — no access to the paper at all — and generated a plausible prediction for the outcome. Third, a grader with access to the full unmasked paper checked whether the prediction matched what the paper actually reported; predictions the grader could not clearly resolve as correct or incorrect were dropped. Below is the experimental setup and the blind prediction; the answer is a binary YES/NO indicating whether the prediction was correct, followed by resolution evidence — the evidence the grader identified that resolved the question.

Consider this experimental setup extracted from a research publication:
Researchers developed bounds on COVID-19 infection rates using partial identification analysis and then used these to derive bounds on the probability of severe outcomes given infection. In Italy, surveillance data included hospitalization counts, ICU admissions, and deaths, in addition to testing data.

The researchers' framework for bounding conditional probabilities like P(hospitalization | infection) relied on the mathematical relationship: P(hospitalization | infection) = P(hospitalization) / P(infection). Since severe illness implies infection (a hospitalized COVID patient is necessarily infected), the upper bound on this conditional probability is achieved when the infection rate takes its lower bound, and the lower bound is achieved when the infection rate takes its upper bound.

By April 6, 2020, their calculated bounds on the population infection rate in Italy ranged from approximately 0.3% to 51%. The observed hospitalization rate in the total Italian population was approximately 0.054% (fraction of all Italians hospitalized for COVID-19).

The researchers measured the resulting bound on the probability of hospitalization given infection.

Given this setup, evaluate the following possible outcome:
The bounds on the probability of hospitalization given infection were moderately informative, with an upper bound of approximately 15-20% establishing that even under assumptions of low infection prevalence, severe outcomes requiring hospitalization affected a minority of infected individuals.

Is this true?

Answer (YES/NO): YES